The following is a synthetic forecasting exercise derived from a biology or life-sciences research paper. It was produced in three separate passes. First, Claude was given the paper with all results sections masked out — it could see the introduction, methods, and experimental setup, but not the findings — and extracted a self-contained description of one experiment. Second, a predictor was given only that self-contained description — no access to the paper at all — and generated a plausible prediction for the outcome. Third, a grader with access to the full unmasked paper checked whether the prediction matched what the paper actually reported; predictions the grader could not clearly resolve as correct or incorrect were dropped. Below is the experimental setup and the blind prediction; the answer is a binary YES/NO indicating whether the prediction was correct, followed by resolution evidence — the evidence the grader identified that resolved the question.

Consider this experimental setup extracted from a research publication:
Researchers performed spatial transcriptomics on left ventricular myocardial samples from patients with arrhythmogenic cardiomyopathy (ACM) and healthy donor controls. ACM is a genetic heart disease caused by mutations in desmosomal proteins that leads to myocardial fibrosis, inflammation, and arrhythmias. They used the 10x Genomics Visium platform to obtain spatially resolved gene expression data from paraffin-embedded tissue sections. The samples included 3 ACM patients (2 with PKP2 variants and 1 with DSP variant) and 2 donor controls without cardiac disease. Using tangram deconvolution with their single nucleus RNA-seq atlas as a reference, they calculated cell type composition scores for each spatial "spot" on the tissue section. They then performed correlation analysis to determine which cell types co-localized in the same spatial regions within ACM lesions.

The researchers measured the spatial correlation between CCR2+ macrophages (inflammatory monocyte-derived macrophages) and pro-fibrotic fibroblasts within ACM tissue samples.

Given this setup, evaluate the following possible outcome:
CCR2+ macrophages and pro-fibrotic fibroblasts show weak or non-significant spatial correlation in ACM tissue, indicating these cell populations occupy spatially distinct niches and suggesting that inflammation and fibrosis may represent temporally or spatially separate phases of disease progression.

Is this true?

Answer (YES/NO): NO